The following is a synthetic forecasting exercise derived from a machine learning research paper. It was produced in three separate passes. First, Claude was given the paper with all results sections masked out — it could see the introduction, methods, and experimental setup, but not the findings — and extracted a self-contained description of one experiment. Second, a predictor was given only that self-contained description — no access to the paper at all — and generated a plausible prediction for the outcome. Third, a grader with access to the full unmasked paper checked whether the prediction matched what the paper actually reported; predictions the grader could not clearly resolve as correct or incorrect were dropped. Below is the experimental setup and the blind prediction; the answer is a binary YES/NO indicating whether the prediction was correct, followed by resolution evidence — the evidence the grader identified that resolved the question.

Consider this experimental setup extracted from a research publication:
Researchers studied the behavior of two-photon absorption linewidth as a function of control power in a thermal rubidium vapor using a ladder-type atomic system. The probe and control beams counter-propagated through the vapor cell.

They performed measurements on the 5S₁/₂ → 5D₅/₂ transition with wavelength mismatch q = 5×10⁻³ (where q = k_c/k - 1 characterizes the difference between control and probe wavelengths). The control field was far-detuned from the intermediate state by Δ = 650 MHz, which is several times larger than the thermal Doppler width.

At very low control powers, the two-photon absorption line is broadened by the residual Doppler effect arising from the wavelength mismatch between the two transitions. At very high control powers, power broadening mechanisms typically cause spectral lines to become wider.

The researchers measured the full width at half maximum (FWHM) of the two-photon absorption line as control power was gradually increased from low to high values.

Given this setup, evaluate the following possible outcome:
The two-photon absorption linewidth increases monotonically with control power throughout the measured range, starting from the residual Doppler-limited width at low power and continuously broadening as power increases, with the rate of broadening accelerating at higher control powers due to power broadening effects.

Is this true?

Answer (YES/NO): NO